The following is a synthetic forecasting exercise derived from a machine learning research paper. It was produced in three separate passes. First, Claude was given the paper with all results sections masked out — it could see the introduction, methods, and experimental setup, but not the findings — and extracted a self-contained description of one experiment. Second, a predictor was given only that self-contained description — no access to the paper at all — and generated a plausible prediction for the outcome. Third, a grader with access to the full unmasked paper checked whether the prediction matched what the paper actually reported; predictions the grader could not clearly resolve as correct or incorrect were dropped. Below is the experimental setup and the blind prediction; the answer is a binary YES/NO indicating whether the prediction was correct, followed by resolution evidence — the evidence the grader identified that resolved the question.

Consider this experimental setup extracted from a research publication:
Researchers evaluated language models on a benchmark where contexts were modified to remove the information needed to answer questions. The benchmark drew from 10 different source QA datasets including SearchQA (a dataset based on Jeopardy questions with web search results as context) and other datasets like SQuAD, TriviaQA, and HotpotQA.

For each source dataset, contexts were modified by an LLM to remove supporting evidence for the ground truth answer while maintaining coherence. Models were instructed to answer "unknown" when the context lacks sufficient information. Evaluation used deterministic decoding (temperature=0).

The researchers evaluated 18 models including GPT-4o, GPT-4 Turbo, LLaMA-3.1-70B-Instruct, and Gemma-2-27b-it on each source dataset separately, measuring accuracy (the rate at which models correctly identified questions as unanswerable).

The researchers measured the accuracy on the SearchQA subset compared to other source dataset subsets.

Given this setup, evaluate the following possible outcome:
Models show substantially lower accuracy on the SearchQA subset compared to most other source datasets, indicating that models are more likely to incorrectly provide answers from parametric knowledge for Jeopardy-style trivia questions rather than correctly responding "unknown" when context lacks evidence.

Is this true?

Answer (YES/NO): YES